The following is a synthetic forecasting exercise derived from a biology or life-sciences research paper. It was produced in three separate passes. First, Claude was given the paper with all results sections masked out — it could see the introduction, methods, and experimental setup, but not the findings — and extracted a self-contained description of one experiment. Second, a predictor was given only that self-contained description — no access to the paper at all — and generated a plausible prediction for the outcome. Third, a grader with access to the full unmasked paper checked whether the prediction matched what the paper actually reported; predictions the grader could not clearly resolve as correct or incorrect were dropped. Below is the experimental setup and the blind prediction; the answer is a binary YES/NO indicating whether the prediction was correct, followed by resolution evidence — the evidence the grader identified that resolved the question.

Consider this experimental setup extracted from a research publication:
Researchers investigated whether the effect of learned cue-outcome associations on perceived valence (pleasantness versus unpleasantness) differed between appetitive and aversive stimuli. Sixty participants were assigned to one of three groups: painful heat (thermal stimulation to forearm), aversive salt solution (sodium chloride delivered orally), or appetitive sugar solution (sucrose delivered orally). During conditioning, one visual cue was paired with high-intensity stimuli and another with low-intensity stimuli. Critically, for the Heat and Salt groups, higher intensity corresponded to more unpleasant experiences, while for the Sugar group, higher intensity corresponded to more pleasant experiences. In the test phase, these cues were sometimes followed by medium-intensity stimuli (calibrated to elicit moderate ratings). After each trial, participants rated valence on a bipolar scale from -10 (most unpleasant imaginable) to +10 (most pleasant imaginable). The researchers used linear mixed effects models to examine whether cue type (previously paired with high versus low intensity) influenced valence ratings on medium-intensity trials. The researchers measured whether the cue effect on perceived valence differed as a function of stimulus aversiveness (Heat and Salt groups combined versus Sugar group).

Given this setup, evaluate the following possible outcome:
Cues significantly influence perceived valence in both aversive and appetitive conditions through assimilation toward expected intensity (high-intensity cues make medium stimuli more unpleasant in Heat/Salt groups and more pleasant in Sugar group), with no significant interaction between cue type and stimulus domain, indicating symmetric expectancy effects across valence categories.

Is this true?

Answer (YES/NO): NO